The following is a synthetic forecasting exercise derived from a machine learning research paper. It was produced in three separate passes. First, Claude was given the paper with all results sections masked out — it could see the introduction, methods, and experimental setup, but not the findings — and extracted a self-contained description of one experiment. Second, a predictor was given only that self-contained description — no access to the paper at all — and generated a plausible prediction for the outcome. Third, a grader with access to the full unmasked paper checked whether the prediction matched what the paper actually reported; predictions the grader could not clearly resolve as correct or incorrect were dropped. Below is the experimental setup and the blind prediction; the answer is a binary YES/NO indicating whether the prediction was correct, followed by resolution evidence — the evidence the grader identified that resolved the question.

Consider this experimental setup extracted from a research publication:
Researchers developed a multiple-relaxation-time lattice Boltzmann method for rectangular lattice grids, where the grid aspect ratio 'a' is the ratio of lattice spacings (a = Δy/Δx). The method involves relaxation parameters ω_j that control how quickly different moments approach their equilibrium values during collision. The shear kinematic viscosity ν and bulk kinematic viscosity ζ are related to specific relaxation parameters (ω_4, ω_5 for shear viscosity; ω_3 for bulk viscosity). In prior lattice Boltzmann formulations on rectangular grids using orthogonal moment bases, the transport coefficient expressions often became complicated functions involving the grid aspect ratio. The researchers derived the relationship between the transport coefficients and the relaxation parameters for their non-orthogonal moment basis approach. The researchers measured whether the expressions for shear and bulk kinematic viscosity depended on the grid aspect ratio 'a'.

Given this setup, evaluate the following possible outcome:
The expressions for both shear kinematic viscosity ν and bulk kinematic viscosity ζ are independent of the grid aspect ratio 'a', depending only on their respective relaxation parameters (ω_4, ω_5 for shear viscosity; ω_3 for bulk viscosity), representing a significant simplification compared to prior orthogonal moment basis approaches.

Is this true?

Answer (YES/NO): YES